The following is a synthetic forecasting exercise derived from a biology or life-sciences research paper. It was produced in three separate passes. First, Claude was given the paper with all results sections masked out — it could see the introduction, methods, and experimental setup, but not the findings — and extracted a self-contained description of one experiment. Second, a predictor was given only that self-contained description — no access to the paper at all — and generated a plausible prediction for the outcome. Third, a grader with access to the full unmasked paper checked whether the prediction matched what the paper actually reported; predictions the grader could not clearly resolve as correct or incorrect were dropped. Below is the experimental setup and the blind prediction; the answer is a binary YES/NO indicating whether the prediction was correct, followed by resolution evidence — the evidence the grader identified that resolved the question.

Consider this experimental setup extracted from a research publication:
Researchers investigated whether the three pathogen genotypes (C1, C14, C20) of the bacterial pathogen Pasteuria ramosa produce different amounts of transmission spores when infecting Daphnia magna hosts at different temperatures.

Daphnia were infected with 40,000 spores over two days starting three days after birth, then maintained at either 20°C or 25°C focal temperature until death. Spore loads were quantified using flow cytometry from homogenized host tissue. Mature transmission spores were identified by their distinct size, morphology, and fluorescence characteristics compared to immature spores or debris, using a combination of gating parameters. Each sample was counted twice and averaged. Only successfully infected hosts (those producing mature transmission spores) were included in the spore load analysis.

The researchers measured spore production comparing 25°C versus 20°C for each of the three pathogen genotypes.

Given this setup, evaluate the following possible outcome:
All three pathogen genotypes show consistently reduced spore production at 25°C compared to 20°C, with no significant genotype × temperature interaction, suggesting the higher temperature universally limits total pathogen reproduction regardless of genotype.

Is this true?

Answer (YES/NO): YES